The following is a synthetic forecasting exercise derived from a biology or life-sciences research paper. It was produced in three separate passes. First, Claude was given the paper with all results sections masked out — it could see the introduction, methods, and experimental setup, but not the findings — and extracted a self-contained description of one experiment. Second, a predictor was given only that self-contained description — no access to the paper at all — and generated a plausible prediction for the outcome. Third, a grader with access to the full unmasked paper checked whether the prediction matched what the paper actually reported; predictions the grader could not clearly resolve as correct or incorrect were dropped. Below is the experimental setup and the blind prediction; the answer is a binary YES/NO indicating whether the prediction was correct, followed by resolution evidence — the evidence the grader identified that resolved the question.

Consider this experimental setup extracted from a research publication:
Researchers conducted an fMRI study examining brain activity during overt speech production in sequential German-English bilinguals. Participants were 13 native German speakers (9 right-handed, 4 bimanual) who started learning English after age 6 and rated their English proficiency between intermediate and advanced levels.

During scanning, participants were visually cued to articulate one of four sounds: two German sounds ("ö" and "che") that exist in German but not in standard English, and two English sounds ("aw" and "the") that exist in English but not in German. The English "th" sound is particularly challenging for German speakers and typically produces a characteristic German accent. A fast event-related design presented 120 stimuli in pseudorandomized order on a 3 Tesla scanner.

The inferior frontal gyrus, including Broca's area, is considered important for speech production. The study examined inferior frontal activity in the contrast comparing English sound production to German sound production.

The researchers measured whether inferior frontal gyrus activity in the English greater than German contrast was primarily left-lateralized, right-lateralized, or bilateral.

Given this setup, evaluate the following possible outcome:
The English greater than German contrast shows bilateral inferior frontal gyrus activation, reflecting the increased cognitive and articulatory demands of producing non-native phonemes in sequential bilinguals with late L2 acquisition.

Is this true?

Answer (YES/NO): NO